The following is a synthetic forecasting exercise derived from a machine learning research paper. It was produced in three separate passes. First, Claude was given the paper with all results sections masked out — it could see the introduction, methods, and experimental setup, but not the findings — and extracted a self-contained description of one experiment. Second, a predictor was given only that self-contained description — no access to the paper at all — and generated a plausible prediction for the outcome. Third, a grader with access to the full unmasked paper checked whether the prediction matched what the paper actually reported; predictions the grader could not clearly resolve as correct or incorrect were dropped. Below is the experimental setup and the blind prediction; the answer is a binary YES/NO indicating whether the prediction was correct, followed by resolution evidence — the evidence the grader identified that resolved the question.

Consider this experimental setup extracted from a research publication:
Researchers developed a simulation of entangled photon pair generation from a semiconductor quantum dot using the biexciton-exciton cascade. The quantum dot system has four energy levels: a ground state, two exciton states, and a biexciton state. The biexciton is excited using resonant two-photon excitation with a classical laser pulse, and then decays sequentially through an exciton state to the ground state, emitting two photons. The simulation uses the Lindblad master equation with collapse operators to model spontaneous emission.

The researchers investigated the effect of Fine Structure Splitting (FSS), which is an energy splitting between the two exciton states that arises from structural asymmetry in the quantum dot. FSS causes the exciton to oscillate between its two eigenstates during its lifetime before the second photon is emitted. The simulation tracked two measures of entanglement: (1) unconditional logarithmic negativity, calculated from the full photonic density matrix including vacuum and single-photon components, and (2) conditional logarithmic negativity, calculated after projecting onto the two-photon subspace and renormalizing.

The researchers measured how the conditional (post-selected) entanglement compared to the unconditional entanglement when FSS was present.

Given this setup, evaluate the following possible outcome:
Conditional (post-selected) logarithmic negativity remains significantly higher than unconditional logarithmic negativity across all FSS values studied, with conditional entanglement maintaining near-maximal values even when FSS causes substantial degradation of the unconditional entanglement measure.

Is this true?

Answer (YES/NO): NO